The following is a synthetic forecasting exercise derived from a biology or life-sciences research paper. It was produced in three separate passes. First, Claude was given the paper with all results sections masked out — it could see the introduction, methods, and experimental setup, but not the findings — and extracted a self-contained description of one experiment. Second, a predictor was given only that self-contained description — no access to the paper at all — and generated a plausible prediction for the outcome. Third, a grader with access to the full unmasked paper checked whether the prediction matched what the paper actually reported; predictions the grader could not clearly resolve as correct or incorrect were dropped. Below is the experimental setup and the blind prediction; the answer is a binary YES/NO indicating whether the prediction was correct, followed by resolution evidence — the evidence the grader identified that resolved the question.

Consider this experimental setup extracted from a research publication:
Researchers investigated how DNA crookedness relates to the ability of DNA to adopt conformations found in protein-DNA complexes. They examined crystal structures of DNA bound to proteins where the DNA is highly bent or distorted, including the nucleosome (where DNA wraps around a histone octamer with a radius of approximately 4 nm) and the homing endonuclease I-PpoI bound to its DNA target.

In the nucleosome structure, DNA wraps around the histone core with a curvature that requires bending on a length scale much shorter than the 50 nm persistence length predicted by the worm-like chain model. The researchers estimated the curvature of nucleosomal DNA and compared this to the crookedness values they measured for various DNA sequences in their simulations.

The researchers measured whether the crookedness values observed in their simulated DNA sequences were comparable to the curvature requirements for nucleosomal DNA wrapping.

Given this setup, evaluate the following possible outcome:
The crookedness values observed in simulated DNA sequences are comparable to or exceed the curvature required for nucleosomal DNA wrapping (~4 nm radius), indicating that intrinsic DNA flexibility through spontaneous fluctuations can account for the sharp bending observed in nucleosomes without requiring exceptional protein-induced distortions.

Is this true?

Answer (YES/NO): NO